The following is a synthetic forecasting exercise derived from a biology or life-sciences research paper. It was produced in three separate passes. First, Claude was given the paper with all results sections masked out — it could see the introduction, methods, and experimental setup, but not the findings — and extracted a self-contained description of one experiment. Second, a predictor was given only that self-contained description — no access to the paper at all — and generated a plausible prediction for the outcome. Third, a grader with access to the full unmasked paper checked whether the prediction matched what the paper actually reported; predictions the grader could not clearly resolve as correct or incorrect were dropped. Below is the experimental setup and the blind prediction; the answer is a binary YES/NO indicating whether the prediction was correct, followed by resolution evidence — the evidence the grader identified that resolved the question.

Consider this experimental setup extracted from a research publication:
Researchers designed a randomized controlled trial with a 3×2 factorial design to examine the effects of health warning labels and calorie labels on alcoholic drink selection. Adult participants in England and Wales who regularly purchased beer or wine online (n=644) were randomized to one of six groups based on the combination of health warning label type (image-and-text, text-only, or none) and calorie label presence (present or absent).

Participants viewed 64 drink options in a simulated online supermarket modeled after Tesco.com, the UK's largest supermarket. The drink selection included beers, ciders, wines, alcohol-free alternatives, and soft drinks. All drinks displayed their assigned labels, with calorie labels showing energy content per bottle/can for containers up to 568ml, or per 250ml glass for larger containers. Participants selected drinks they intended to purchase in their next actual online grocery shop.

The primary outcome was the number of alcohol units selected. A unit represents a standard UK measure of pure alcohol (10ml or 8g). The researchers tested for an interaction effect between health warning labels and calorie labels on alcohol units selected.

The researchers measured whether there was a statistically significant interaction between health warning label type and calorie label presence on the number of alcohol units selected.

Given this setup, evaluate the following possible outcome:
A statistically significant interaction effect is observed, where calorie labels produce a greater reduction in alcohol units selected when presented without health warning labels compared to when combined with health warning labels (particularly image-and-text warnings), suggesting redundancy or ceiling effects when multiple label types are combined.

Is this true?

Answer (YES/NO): NO